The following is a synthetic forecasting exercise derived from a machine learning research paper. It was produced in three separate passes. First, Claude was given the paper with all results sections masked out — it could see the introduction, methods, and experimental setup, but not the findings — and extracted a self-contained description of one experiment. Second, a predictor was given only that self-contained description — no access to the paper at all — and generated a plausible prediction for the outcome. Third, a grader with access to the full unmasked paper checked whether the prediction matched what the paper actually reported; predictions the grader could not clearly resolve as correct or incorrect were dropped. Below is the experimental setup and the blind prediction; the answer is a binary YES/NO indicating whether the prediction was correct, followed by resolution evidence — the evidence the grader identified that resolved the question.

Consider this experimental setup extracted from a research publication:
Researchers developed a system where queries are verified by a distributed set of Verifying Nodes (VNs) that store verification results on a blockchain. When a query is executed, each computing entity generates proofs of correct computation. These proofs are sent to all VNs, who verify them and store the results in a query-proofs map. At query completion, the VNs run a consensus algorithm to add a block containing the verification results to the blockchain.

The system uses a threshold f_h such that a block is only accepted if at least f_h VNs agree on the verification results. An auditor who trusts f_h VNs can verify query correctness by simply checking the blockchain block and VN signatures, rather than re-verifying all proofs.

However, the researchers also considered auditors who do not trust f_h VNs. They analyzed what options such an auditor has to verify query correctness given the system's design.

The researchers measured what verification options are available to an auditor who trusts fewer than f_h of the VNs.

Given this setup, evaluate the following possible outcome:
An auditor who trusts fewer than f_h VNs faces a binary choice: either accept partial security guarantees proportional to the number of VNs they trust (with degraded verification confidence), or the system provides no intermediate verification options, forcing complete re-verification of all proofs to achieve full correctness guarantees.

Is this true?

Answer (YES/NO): NO